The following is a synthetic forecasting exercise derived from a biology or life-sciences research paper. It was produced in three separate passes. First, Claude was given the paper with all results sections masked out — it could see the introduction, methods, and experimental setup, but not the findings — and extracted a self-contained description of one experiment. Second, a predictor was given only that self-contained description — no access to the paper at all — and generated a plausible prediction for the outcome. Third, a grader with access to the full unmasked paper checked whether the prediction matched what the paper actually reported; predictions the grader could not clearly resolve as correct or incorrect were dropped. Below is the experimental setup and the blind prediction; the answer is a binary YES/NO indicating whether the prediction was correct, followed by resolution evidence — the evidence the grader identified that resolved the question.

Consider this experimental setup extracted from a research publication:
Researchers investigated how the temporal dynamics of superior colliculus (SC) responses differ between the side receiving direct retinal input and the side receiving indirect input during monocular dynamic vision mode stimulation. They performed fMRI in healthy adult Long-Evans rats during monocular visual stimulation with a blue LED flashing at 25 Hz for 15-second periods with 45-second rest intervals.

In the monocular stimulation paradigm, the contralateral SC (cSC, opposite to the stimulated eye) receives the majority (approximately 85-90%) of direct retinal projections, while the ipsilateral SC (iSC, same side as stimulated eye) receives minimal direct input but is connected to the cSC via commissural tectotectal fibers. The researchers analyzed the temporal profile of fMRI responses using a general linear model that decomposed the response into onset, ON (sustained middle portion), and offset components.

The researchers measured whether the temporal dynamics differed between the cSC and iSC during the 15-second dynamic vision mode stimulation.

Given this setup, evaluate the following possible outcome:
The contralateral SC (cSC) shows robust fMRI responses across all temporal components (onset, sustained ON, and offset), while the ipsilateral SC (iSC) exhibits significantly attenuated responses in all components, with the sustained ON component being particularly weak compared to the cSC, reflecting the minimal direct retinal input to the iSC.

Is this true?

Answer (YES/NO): NO